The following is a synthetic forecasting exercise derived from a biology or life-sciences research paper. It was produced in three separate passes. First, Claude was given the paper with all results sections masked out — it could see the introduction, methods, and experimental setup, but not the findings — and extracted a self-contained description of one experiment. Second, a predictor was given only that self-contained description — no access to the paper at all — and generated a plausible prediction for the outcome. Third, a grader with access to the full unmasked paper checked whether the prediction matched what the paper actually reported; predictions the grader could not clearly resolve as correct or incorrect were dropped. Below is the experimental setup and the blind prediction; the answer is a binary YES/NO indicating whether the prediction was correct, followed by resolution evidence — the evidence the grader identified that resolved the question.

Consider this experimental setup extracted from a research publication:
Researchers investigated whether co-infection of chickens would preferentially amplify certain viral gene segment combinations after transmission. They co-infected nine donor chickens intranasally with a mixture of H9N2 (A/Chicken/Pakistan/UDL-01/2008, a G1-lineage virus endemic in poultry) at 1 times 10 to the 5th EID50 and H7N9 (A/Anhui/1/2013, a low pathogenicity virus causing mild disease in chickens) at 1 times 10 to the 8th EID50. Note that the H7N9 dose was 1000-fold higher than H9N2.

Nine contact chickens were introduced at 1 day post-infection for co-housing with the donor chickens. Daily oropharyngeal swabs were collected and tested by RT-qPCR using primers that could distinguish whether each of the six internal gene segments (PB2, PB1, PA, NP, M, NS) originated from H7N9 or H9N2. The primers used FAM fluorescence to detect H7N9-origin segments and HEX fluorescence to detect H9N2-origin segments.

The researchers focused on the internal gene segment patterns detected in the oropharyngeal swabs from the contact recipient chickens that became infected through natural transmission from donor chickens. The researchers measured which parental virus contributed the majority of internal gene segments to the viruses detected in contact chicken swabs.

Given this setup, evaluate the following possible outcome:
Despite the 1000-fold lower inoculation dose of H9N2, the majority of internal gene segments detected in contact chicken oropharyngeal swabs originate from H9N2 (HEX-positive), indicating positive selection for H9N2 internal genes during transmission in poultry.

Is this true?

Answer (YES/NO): YES